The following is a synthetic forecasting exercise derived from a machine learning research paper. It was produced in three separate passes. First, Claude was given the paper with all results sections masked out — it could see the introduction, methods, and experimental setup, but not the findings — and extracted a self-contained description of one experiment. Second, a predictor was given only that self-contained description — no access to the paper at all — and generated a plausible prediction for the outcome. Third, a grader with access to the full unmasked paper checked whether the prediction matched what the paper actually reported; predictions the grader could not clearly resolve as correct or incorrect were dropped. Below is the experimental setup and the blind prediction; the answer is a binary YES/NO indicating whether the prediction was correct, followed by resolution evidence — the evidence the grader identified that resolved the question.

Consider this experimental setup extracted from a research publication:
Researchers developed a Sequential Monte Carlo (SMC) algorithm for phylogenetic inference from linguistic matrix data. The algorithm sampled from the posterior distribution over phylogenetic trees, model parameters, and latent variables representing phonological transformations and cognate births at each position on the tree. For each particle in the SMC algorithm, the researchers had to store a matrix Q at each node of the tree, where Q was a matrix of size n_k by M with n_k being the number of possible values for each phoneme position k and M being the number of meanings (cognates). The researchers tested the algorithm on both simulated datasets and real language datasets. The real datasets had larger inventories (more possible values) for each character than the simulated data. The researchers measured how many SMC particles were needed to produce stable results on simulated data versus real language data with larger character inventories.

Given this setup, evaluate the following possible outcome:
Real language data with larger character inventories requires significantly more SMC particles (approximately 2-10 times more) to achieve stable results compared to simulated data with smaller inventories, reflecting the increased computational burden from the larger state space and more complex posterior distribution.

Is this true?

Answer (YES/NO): NO